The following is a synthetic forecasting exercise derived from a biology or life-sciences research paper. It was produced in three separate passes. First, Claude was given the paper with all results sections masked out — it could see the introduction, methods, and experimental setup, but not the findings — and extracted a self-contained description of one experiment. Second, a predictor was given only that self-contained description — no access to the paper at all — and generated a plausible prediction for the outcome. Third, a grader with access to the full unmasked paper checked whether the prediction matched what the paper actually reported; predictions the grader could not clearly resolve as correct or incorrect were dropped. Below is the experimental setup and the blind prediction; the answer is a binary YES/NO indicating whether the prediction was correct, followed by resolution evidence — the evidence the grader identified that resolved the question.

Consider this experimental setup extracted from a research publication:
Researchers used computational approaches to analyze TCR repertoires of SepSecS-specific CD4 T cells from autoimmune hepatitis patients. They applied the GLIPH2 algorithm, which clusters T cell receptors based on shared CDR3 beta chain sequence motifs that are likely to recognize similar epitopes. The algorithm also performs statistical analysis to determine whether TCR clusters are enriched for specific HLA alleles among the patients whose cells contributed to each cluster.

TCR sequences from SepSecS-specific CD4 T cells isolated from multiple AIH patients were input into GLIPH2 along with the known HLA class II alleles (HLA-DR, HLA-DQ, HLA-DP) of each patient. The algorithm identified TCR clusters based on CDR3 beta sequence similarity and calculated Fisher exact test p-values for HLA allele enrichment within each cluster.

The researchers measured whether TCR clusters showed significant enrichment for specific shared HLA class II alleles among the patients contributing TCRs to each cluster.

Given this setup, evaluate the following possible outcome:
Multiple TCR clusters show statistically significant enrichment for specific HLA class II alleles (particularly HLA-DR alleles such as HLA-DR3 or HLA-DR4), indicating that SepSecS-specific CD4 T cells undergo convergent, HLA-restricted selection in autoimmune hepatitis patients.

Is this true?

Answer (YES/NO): NO